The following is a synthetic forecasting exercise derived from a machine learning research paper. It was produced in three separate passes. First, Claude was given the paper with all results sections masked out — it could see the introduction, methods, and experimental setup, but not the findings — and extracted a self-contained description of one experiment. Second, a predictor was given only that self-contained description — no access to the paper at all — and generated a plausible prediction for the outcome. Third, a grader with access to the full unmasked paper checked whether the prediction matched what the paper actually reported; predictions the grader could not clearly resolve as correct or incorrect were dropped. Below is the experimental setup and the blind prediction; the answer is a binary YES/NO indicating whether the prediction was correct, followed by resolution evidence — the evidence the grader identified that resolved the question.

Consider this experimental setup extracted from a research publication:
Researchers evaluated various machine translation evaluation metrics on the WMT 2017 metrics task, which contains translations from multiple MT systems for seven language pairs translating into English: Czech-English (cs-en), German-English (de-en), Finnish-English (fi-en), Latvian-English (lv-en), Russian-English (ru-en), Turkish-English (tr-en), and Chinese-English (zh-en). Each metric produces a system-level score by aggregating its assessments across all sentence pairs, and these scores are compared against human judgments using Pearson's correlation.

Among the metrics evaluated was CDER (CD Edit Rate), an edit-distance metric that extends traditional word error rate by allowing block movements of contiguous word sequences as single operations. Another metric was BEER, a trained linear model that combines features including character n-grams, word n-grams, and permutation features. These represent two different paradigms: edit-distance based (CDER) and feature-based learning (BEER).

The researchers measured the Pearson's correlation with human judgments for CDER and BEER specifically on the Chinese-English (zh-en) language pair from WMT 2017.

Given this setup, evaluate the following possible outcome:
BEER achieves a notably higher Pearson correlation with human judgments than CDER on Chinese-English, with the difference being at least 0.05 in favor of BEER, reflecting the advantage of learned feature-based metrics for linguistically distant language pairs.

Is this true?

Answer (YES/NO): NO